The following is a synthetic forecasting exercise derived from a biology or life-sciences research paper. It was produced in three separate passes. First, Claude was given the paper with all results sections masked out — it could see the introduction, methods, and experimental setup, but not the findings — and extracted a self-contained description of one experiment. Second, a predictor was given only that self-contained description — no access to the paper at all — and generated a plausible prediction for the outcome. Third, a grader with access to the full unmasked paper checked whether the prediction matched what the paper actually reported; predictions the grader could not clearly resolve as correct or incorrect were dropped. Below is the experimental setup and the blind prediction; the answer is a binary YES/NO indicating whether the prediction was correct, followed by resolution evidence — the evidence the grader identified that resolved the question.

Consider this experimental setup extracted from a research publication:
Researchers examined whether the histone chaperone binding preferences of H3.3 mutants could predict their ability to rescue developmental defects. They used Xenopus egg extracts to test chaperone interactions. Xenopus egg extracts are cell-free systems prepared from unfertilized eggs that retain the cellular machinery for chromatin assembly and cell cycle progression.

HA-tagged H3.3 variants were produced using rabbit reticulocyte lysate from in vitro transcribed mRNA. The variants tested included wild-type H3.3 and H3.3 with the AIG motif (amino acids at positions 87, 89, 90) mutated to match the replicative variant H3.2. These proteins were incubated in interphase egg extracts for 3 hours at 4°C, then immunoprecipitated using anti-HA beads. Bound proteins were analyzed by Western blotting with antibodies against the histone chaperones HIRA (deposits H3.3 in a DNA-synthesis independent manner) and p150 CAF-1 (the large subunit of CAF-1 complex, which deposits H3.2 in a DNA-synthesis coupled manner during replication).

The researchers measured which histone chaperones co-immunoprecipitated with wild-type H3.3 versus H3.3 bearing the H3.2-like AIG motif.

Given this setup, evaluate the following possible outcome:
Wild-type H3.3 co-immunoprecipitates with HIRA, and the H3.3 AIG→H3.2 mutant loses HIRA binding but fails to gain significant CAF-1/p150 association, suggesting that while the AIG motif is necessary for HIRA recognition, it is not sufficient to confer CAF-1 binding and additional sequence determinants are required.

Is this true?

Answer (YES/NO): NO